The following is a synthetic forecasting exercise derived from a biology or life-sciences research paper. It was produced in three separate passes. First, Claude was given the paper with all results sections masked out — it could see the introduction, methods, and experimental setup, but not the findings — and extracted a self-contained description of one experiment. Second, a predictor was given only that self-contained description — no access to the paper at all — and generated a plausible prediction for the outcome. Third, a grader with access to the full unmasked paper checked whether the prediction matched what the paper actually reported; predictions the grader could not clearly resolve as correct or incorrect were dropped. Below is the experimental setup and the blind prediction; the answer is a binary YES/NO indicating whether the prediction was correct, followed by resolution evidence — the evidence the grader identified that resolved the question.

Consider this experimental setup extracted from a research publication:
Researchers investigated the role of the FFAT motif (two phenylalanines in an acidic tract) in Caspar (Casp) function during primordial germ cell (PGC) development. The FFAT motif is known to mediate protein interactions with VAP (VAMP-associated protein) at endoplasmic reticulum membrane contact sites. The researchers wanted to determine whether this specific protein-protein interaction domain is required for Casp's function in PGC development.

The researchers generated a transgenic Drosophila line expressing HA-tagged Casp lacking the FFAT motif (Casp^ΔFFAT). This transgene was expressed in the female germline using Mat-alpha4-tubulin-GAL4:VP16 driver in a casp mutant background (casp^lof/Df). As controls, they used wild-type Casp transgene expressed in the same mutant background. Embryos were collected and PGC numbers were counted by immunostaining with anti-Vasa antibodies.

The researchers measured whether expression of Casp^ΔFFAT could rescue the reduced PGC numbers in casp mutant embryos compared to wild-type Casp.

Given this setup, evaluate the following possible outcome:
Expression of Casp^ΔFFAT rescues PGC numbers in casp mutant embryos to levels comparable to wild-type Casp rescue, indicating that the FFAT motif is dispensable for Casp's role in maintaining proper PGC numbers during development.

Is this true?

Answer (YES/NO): YES